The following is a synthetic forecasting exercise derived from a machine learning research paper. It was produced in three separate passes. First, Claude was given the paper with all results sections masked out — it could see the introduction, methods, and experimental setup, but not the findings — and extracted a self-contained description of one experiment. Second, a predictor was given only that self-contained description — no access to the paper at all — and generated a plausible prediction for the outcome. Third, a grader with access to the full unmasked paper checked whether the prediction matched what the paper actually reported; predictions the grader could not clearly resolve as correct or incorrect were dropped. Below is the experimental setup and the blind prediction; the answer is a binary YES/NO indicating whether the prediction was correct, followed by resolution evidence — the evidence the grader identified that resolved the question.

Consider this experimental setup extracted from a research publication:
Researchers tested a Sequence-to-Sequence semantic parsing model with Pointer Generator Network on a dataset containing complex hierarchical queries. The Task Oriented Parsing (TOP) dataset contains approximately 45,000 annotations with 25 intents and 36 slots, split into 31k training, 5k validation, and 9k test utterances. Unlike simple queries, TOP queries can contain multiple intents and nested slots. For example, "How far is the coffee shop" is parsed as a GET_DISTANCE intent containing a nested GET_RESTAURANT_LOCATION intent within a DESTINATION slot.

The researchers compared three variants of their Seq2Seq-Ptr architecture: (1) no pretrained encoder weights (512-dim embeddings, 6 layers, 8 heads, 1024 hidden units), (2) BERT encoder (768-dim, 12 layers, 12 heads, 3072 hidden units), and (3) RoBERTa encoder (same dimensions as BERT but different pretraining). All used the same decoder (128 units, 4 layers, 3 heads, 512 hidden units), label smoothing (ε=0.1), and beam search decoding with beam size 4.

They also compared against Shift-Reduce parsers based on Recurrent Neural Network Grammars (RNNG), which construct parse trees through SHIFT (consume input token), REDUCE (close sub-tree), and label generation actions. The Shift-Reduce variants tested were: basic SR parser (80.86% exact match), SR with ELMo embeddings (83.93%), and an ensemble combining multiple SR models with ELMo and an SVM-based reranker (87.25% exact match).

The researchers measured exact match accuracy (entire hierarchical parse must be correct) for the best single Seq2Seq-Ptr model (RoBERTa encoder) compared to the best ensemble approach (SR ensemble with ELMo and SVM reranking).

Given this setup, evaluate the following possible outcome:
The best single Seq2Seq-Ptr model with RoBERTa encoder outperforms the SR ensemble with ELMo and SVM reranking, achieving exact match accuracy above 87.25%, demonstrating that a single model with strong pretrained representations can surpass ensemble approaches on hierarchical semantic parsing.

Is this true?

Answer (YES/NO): NO